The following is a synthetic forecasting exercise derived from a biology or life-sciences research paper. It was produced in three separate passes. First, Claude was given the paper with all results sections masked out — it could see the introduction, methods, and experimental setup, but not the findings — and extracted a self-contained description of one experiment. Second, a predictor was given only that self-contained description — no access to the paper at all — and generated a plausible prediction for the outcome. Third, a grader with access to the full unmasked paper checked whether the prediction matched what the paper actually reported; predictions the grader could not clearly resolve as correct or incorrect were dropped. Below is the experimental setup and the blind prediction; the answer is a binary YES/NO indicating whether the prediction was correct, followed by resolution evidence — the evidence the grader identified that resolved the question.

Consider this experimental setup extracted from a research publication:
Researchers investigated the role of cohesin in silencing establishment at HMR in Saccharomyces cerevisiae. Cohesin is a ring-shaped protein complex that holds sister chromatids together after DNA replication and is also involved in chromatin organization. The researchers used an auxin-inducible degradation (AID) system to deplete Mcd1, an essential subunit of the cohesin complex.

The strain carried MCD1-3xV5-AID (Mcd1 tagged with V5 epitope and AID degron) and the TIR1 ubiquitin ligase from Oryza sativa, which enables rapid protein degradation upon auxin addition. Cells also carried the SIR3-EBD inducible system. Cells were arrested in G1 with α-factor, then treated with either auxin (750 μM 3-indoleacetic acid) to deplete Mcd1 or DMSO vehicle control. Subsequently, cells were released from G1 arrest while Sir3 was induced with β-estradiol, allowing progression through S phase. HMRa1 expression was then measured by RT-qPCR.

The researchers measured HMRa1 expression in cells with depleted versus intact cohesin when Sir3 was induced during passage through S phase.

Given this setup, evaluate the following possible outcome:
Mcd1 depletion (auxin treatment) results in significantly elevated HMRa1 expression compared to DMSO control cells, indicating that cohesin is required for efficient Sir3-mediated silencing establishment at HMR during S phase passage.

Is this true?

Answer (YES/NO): NO